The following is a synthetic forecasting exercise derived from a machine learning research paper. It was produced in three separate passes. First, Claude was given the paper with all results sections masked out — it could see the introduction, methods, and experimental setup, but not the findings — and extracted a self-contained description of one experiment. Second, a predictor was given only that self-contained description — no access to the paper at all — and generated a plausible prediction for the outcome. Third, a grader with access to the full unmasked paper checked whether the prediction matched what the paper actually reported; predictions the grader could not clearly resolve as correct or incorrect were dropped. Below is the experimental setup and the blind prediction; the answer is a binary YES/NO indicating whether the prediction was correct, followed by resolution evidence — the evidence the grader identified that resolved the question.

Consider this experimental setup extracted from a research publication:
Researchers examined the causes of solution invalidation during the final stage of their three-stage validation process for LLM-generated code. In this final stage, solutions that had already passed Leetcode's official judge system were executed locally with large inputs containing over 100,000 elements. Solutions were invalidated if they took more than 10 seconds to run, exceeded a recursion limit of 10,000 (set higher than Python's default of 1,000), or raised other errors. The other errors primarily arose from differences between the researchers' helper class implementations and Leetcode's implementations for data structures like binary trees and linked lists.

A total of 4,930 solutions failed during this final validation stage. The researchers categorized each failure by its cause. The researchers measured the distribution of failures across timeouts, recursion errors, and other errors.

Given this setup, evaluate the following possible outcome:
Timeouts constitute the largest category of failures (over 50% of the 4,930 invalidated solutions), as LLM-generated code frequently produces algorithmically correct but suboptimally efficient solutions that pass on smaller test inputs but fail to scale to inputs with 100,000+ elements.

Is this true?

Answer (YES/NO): YES